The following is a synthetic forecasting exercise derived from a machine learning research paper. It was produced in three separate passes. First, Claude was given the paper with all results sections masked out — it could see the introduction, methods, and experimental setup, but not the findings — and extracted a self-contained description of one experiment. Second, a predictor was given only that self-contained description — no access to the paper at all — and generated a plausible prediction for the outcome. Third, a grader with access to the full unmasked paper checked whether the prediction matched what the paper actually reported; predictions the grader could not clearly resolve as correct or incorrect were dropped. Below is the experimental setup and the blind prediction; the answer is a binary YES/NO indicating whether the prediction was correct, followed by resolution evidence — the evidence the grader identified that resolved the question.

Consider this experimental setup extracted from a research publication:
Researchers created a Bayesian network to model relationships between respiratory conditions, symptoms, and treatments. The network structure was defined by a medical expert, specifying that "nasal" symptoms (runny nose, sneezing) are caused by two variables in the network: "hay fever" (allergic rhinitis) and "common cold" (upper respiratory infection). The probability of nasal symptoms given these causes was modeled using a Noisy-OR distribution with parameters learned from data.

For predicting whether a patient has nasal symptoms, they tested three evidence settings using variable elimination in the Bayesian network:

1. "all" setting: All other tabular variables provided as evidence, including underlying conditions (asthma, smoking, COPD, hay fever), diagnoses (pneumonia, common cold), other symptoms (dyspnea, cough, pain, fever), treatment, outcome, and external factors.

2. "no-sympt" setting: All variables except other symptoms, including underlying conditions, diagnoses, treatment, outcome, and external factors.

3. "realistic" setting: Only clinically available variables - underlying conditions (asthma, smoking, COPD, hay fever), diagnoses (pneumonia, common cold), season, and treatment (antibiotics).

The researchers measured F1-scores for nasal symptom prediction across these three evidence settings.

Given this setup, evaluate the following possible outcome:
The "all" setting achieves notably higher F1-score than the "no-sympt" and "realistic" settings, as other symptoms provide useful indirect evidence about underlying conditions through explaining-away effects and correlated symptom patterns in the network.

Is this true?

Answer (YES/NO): NO